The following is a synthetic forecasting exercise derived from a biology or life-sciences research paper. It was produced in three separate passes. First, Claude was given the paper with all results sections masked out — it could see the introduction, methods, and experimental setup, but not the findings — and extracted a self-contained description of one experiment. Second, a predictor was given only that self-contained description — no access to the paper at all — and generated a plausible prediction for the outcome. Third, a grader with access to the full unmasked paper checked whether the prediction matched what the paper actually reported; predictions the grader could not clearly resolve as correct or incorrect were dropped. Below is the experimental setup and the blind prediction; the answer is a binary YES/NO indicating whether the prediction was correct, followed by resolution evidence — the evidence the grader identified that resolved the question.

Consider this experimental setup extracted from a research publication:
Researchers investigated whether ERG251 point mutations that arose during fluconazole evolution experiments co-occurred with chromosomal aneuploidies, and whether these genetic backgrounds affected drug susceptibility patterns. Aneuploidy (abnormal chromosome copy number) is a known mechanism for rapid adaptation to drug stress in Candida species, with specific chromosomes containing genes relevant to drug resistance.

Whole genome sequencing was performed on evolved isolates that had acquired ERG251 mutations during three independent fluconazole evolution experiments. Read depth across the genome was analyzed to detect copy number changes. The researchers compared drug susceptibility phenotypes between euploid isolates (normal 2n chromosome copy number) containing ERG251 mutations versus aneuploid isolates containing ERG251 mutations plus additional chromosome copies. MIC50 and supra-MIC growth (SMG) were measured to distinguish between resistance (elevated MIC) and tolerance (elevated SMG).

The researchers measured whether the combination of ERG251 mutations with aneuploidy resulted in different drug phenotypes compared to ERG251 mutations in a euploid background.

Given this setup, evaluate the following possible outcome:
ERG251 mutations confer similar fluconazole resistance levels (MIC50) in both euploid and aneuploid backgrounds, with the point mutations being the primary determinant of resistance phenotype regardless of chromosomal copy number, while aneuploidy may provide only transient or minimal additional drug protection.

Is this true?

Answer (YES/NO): NO